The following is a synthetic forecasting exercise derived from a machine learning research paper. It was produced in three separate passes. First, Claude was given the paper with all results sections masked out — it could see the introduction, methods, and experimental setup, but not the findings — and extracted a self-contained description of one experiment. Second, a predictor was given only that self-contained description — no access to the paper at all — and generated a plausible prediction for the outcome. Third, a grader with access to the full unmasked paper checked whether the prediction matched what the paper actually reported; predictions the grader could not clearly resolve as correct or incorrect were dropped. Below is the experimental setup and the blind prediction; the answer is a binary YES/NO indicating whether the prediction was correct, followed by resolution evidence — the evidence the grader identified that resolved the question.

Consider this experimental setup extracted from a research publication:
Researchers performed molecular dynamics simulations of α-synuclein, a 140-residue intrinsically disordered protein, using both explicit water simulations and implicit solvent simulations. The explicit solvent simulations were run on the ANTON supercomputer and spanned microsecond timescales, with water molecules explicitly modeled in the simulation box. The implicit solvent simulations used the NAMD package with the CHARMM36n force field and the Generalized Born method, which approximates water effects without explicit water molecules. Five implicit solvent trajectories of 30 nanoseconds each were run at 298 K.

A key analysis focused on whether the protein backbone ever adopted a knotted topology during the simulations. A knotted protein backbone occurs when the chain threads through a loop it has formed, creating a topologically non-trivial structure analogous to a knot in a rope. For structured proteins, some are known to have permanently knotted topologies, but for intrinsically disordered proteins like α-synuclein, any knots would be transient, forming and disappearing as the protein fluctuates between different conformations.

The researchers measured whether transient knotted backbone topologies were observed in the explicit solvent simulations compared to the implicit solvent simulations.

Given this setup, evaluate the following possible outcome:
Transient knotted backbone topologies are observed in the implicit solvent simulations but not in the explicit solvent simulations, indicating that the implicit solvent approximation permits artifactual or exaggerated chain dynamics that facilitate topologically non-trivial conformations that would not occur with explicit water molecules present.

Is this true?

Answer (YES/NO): NO